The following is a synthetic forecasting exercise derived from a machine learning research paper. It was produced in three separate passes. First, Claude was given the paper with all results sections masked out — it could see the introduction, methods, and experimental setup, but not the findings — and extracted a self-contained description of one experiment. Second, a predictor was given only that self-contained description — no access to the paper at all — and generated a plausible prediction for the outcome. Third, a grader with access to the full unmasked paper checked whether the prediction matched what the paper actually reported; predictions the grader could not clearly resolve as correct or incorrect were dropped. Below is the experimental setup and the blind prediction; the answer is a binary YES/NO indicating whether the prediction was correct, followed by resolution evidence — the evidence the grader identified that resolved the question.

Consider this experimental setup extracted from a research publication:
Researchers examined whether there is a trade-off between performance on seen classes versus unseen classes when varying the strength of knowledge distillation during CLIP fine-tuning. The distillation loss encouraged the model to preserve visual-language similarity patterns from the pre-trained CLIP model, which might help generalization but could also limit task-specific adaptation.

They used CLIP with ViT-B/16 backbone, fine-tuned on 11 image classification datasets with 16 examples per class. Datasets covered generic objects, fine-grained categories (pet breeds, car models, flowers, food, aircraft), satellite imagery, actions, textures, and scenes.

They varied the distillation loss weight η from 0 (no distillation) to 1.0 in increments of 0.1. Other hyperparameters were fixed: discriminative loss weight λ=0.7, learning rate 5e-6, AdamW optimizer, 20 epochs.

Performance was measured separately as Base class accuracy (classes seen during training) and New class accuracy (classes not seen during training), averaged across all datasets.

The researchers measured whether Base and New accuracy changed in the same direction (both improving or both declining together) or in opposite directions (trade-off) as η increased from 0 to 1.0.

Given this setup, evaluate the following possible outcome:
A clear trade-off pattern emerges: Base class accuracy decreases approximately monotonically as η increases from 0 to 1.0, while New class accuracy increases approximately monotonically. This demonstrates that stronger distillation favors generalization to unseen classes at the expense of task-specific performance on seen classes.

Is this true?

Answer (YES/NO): NO